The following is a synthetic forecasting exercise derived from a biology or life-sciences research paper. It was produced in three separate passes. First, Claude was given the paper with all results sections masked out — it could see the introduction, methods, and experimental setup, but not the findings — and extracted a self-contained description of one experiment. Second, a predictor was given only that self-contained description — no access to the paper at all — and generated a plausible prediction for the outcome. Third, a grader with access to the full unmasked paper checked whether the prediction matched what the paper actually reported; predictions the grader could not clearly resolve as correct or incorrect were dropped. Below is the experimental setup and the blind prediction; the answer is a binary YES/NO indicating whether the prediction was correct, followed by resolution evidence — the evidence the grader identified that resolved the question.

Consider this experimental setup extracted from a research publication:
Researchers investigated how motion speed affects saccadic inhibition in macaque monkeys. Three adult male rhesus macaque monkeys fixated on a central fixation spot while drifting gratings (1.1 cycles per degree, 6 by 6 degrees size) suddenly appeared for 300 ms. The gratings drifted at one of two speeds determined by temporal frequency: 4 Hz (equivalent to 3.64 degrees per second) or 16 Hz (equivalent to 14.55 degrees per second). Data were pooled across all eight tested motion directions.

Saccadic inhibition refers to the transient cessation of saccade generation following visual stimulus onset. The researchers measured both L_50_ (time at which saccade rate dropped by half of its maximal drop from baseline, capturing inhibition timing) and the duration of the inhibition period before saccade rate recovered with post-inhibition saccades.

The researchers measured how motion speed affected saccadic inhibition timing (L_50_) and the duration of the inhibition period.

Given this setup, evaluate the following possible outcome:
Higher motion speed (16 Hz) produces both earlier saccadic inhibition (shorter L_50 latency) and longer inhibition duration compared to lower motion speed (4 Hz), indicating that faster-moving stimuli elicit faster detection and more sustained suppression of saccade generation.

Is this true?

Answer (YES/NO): NO